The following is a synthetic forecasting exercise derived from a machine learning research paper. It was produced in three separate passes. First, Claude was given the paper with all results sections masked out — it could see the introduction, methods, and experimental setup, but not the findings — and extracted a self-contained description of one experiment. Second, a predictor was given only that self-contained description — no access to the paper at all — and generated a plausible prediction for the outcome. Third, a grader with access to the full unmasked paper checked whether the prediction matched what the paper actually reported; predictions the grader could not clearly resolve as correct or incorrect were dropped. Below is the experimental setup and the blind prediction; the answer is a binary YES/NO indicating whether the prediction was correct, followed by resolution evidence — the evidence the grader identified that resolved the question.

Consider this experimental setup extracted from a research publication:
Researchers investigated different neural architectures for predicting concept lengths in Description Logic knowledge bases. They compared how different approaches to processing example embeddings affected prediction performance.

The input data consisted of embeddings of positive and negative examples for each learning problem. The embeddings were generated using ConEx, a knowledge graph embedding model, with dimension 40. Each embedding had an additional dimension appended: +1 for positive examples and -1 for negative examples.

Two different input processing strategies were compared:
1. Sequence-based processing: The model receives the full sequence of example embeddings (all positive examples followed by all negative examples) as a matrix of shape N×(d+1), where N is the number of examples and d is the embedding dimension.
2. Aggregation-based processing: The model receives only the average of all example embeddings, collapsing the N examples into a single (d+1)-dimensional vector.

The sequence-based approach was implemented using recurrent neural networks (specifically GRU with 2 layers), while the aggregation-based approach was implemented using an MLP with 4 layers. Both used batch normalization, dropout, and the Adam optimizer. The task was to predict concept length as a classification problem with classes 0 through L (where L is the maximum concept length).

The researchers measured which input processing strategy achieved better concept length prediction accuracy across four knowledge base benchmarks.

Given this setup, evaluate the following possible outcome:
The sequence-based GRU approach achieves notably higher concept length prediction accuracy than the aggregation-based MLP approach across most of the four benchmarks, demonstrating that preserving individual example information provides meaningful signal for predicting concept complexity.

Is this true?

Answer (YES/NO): YES